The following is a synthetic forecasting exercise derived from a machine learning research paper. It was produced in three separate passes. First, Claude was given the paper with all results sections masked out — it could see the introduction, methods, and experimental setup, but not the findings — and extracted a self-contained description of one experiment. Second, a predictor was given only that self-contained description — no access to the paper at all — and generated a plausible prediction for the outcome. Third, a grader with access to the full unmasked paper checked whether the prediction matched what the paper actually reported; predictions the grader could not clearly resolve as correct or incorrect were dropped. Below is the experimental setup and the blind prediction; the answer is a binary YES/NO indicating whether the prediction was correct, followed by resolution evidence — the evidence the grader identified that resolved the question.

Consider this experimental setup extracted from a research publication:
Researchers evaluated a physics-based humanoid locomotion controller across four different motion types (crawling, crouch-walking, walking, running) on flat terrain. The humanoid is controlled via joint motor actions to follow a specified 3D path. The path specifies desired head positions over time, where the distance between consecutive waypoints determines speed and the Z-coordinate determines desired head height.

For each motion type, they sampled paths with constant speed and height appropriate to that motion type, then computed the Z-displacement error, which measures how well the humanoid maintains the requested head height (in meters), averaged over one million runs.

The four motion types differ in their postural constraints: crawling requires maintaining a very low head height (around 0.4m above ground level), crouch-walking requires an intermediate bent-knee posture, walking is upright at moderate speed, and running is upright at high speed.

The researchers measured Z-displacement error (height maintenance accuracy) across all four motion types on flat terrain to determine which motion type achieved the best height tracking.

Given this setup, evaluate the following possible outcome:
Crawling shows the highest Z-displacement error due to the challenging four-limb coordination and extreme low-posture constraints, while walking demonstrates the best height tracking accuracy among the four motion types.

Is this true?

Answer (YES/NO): NO